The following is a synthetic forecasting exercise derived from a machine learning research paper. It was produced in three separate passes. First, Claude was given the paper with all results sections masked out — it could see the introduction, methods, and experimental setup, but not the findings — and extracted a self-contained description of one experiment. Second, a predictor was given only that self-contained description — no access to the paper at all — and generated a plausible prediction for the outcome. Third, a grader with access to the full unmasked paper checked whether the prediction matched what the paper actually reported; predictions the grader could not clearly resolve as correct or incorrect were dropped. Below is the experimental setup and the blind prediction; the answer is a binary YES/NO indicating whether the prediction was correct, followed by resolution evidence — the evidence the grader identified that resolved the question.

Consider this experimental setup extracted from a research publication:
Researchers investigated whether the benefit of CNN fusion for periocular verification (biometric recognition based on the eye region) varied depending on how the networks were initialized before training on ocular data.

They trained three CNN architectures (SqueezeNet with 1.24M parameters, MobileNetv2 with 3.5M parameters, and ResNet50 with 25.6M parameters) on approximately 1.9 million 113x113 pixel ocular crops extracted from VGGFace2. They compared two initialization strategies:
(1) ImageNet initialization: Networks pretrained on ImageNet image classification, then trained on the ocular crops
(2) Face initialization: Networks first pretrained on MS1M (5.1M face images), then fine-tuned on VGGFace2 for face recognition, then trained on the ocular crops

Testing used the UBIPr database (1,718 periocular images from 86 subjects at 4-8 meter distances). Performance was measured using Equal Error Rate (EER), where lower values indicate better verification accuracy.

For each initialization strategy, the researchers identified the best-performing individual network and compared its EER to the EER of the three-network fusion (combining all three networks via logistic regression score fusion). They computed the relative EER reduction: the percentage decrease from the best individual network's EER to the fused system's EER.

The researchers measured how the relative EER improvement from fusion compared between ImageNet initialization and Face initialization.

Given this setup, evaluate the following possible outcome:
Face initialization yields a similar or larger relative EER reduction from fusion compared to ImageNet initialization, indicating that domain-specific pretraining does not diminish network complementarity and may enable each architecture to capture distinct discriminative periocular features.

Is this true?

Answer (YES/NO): YES